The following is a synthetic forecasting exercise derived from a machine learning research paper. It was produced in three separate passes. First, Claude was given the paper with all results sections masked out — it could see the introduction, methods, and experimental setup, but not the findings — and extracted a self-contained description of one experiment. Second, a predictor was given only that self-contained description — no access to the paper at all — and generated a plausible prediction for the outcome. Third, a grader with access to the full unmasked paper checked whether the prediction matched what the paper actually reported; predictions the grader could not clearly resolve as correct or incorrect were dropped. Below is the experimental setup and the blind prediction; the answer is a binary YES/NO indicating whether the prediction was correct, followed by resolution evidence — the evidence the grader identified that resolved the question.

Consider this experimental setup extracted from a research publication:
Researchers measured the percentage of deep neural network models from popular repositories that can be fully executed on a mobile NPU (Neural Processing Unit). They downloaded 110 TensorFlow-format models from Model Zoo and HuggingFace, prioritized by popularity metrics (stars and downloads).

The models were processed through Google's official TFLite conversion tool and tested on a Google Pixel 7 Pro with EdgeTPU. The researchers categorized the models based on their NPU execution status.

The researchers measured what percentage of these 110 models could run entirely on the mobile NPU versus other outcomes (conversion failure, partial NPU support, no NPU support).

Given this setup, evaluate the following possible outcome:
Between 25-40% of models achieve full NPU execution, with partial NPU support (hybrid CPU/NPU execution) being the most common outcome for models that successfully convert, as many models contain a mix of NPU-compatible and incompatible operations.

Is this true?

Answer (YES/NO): NO